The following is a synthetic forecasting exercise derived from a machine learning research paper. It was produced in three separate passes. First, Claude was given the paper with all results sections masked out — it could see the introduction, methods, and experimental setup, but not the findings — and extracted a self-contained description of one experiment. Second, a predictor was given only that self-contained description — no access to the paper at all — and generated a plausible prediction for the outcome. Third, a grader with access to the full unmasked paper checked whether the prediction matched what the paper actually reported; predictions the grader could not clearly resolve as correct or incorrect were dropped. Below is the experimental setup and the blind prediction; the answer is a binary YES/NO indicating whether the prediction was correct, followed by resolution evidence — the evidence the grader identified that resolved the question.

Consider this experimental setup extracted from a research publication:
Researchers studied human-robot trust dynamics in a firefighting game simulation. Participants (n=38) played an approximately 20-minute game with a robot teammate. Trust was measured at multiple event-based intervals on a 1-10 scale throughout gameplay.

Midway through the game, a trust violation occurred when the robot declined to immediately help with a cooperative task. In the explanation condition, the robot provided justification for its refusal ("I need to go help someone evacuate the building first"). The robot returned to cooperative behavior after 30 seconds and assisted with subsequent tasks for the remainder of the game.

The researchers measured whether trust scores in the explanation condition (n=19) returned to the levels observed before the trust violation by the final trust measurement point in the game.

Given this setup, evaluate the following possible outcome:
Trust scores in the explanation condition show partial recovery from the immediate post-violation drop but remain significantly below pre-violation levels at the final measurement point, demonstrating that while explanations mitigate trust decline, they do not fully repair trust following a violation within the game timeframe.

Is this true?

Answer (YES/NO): NO